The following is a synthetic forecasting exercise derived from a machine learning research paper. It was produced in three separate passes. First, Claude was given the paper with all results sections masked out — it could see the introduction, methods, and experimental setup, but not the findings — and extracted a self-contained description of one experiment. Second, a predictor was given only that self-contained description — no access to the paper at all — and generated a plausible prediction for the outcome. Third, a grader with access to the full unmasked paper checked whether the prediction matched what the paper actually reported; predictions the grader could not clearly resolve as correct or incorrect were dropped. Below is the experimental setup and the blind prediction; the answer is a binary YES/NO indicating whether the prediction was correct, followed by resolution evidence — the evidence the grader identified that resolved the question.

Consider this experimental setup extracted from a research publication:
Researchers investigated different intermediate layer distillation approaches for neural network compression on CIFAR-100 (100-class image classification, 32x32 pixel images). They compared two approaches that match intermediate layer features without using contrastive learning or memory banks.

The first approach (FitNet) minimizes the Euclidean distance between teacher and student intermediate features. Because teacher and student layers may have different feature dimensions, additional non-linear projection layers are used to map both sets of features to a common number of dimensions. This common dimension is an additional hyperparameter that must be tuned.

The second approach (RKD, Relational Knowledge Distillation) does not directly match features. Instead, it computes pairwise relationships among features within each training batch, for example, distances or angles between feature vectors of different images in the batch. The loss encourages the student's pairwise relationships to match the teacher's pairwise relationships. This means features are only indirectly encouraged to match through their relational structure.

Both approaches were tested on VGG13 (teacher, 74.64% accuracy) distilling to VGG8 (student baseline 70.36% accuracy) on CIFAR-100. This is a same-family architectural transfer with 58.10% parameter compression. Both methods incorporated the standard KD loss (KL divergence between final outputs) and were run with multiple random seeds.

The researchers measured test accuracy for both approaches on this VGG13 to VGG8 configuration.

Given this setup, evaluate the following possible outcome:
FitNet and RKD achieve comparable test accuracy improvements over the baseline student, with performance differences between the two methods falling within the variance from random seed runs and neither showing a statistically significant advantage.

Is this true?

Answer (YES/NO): NO